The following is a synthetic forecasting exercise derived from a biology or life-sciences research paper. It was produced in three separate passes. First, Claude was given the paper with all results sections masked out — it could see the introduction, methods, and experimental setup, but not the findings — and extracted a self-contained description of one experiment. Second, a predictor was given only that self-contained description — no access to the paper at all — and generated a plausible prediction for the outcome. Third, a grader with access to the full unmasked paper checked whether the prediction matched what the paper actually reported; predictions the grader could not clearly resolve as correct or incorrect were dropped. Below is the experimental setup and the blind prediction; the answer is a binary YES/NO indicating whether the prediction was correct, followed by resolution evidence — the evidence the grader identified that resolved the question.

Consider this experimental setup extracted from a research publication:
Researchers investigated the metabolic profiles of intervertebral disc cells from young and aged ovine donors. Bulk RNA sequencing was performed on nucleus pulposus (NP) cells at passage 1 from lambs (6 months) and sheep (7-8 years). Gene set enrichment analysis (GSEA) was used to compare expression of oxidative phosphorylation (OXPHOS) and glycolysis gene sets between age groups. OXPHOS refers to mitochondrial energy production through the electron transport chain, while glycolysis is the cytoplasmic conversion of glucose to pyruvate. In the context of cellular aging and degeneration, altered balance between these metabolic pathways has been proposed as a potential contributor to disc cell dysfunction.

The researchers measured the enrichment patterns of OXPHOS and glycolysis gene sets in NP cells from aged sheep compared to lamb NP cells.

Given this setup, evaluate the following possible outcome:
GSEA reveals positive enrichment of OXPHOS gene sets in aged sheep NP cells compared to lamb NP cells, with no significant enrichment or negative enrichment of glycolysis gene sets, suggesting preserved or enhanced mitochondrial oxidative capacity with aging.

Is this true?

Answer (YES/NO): NO